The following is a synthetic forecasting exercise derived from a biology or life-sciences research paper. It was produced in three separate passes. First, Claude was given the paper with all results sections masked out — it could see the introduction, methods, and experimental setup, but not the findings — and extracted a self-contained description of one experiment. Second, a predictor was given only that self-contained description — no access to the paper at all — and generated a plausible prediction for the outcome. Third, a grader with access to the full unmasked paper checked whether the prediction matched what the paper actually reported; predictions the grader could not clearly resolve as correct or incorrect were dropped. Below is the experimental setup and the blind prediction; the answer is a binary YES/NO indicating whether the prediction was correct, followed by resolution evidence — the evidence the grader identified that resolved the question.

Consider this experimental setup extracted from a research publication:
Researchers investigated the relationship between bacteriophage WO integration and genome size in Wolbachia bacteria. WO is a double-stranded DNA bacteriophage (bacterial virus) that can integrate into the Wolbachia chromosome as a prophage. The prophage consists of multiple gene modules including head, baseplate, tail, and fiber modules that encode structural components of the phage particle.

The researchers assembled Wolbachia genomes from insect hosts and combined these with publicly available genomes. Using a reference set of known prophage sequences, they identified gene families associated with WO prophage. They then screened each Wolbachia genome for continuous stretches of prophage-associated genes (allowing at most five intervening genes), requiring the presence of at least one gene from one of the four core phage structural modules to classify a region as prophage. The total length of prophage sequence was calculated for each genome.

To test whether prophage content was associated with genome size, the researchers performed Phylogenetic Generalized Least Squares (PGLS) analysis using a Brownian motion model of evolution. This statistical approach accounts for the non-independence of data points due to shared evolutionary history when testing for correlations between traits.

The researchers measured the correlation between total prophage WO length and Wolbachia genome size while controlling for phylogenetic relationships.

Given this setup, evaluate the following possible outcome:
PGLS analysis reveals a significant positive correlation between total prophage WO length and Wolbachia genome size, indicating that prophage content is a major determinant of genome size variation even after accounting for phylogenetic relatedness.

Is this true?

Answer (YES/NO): YES